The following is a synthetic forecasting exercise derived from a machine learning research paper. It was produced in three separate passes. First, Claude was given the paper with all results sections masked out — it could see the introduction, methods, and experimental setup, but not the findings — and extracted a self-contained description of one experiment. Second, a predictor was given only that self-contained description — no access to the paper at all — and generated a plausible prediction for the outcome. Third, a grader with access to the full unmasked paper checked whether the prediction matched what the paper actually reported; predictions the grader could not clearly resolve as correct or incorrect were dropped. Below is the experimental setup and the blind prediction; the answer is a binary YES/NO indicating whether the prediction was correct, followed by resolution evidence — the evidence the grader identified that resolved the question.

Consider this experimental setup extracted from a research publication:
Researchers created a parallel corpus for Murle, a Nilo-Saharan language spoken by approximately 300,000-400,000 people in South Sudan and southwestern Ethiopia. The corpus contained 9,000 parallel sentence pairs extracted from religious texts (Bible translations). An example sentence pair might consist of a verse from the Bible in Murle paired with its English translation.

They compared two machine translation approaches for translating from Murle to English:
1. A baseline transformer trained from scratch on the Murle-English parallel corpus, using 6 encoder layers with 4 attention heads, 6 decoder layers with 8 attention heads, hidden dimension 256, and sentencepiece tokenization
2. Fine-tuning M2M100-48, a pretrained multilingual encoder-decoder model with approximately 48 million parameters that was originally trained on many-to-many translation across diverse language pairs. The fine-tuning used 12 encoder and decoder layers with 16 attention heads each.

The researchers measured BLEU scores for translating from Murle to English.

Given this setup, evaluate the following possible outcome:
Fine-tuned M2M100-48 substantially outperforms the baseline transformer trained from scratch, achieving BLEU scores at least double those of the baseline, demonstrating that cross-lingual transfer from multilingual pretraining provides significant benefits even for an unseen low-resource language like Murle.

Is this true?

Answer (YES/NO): NO